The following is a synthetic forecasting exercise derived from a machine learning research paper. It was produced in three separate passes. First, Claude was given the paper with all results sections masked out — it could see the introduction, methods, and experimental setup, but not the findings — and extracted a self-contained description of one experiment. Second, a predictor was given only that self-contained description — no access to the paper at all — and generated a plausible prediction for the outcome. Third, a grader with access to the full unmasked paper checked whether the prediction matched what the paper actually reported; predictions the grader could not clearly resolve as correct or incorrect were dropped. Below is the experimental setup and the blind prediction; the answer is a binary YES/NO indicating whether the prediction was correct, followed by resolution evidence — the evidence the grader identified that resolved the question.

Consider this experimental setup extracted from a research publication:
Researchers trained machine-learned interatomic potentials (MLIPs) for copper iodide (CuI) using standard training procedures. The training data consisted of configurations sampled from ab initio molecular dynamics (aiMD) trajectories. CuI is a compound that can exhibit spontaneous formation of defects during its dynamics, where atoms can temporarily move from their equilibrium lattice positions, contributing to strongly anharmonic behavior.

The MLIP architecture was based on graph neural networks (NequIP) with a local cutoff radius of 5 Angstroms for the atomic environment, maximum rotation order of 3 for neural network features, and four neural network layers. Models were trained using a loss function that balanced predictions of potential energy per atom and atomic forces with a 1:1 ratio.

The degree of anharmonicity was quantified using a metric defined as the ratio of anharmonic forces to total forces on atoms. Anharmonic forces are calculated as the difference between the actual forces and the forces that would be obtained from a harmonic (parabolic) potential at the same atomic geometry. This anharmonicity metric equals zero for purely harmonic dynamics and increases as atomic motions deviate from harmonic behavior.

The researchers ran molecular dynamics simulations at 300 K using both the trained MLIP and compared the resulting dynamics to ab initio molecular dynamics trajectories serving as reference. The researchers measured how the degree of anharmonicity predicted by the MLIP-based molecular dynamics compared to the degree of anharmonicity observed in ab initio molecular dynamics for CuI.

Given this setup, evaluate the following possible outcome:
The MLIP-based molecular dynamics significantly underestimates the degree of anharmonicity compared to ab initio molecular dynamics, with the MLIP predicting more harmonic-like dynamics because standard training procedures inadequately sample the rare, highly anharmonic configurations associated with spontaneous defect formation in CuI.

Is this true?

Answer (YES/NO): YES